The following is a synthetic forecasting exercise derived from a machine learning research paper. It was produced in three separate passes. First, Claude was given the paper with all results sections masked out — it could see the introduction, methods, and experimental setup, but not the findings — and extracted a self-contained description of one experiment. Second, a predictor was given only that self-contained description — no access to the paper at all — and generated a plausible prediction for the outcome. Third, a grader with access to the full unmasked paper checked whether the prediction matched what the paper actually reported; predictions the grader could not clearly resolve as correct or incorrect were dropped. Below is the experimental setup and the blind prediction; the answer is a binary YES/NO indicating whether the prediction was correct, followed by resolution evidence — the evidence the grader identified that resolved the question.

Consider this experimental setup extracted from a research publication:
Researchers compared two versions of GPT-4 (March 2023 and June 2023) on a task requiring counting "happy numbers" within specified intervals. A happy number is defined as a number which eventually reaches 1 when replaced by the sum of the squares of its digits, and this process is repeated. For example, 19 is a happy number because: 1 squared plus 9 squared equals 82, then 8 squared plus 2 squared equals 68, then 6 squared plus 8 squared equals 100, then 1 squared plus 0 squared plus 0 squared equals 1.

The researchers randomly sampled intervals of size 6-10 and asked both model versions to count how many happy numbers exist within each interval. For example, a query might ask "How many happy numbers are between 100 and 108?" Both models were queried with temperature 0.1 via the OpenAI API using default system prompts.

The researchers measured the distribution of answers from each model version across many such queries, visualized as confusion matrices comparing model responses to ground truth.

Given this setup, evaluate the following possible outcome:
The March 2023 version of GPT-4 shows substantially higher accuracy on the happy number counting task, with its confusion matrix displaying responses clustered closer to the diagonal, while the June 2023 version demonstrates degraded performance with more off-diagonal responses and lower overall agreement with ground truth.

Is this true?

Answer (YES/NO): YES